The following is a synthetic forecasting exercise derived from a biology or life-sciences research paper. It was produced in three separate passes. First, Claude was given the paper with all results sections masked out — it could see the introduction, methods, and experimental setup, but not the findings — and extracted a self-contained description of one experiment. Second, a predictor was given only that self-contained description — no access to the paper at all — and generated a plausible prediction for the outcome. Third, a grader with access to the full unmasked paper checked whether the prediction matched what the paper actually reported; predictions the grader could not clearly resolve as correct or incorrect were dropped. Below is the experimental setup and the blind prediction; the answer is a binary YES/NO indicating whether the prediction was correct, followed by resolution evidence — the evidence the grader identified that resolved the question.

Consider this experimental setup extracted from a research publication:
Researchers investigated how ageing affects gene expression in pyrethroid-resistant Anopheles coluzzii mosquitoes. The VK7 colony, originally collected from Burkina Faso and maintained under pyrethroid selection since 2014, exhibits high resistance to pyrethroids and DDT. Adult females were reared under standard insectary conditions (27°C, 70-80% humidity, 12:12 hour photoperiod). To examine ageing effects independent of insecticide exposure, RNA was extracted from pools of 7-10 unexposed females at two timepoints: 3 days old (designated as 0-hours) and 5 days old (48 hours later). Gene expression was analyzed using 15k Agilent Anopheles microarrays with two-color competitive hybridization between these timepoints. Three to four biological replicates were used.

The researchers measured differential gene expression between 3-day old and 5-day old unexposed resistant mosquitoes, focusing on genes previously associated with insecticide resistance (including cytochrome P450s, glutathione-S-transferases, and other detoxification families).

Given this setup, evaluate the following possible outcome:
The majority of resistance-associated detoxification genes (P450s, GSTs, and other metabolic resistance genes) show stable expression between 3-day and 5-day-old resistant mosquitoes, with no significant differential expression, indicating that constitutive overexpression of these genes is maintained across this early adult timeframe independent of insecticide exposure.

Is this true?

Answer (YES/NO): NO